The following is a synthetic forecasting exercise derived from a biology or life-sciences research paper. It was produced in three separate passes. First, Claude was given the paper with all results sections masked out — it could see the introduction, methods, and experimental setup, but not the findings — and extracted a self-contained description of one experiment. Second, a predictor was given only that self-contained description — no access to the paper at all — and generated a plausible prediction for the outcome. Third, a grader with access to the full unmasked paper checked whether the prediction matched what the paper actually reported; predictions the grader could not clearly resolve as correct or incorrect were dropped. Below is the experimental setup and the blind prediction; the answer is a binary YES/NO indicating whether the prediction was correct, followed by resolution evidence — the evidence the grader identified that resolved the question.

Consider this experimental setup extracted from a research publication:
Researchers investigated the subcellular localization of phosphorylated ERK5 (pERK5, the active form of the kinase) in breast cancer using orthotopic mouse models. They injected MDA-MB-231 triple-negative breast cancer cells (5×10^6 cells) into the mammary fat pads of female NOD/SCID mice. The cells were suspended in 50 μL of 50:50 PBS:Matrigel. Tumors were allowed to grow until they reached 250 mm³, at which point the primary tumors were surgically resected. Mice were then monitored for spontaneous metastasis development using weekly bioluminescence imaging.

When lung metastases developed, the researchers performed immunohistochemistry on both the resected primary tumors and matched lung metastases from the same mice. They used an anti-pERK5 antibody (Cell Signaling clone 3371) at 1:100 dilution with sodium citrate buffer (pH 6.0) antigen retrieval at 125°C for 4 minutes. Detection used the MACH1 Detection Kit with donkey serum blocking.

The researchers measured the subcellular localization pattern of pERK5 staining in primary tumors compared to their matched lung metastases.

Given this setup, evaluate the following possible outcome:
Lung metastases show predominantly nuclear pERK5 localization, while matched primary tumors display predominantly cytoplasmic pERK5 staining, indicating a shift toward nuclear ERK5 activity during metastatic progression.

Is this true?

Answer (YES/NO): NO